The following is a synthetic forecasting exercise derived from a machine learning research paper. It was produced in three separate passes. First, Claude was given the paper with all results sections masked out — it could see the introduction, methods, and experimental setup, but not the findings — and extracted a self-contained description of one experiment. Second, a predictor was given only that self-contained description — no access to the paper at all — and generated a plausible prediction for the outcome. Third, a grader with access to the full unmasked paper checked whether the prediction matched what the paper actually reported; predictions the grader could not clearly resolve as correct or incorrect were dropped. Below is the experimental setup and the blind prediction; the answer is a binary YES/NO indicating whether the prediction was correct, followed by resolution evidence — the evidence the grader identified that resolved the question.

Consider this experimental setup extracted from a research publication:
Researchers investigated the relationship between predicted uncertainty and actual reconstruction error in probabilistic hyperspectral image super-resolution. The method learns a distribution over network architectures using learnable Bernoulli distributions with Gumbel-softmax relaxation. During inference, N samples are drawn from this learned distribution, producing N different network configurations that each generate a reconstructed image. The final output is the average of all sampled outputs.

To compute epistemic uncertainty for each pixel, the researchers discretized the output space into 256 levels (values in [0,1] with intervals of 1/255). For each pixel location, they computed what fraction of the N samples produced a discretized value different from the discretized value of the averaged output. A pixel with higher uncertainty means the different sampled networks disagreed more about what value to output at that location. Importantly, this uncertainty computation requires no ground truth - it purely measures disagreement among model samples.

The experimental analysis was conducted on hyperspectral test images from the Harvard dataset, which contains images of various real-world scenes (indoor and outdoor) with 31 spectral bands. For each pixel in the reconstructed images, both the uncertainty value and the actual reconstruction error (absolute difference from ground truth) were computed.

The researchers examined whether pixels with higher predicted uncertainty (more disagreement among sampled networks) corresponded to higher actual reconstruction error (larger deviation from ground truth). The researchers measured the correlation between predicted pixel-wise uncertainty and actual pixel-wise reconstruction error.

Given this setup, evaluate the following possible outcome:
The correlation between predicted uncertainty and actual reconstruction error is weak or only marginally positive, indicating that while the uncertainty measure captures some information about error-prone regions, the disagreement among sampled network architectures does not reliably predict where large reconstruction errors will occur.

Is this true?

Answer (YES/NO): NO